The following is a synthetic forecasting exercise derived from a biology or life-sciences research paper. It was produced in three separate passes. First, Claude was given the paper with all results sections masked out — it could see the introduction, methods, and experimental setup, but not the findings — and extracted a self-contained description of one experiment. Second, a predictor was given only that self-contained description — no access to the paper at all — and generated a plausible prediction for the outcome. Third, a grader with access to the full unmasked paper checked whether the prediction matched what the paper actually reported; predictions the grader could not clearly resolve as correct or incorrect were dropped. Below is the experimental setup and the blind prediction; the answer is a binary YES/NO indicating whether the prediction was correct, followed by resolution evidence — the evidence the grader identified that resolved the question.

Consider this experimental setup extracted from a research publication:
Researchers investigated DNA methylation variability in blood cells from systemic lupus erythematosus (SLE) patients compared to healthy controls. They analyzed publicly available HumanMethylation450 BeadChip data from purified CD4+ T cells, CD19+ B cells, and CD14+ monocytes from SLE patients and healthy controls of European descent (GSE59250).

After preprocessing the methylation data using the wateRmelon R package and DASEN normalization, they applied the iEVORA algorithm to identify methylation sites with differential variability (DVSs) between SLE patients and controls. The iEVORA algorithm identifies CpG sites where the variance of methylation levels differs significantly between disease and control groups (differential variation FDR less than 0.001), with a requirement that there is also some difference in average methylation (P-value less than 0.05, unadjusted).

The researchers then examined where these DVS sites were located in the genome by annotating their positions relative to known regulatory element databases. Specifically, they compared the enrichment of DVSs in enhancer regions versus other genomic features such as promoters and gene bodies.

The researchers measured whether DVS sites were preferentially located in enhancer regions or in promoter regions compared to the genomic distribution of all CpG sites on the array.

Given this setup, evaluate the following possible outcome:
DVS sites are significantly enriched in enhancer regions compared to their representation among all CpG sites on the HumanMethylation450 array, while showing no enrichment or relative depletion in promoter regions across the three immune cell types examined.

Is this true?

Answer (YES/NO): YES